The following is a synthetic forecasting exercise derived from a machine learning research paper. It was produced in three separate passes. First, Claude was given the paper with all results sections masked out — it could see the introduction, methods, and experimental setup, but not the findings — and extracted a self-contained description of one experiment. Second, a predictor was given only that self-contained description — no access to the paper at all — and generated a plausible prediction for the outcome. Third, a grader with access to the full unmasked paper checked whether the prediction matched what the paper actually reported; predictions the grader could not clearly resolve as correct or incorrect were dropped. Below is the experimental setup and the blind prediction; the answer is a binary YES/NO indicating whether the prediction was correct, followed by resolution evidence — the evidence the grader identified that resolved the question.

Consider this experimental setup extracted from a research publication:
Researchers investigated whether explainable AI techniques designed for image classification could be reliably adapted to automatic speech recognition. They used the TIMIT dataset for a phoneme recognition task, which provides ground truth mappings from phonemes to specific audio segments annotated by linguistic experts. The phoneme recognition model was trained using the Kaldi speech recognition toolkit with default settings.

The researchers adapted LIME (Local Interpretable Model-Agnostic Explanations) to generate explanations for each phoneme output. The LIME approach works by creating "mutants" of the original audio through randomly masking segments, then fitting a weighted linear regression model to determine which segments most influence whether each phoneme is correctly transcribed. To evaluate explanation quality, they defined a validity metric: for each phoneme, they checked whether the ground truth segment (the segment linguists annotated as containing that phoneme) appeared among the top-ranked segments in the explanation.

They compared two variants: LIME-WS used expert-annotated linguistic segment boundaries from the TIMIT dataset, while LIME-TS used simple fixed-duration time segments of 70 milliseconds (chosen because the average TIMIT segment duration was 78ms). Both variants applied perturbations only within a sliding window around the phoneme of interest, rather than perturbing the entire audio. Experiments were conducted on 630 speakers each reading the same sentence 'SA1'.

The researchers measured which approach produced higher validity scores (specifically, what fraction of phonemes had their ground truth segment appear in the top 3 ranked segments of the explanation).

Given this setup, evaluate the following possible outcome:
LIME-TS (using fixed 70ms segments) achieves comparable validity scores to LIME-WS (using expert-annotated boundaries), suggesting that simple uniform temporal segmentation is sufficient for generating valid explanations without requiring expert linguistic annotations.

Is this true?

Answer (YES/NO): NO